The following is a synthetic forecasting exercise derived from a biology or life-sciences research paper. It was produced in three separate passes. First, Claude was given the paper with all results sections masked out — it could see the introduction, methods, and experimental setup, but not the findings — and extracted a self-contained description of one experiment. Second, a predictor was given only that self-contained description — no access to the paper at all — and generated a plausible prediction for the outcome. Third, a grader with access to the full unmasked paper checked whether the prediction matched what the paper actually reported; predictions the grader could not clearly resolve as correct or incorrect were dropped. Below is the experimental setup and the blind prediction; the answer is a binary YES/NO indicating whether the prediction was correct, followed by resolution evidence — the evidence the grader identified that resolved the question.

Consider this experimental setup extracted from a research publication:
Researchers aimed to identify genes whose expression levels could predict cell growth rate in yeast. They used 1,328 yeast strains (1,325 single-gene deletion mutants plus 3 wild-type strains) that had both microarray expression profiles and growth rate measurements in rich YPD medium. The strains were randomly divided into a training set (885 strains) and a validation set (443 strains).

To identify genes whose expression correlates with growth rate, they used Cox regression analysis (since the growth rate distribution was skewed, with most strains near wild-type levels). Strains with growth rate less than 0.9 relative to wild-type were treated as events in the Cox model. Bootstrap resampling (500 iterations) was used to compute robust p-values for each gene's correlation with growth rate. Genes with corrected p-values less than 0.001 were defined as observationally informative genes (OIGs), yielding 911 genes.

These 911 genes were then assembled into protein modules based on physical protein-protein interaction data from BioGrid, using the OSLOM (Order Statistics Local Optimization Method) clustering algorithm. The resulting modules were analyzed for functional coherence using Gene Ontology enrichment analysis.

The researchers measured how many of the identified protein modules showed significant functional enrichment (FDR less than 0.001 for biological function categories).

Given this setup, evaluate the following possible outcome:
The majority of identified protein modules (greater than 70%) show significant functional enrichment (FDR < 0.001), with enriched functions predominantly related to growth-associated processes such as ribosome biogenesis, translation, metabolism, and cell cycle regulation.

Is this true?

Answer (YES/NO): YES